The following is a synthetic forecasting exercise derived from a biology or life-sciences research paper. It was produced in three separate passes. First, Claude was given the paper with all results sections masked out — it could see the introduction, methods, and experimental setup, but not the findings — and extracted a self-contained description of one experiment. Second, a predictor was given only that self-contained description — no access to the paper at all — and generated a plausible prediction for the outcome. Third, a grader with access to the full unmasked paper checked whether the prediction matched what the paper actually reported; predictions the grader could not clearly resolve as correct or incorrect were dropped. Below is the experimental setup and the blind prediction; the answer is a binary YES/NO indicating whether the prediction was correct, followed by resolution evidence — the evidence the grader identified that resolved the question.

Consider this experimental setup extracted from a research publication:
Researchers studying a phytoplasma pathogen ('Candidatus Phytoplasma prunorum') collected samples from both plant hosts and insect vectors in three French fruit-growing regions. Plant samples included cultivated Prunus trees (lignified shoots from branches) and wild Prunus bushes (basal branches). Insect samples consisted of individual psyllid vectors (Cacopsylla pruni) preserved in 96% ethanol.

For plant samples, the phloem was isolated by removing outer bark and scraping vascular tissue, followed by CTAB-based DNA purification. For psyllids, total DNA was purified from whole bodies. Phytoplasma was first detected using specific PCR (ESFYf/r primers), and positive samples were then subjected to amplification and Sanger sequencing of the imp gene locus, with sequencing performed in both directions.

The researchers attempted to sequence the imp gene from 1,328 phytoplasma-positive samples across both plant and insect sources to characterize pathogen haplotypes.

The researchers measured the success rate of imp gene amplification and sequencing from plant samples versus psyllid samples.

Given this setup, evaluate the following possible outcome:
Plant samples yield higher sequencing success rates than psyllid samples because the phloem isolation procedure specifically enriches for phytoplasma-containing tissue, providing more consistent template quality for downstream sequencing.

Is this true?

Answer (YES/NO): NO